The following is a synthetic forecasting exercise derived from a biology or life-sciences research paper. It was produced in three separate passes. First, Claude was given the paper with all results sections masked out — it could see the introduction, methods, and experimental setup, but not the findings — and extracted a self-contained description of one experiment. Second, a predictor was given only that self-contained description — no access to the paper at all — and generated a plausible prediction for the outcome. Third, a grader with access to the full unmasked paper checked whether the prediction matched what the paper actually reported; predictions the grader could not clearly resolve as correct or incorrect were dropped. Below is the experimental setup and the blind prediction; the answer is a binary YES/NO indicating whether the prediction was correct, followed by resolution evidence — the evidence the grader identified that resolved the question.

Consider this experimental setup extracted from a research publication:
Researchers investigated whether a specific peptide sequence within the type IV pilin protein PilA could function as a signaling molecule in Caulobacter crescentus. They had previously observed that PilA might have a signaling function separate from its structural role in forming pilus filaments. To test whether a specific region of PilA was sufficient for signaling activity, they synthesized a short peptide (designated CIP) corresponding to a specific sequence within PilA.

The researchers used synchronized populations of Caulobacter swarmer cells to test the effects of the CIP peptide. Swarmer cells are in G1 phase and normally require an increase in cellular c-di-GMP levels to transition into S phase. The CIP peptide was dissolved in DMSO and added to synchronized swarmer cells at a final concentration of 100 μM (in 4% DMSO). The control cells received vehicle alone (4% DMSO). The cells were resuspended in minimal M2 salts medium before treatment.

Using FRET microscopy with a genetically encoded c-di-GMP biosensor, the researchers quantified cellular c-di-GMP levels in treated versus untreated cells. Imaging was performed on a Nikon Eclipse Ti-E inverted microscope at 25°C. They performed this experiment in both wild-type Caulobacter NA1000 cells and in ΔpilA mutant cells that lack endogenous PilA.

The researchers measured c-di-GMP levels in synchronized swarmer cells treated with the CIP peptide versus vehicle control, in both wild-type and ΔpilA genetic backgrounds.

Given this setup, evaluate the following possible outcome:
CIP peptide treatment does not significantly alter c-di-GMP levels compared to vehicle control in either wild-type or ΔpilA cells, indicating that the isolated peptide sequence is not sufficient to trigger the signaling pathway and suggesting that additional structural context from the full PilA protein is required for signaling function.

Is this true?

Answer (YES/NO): NO